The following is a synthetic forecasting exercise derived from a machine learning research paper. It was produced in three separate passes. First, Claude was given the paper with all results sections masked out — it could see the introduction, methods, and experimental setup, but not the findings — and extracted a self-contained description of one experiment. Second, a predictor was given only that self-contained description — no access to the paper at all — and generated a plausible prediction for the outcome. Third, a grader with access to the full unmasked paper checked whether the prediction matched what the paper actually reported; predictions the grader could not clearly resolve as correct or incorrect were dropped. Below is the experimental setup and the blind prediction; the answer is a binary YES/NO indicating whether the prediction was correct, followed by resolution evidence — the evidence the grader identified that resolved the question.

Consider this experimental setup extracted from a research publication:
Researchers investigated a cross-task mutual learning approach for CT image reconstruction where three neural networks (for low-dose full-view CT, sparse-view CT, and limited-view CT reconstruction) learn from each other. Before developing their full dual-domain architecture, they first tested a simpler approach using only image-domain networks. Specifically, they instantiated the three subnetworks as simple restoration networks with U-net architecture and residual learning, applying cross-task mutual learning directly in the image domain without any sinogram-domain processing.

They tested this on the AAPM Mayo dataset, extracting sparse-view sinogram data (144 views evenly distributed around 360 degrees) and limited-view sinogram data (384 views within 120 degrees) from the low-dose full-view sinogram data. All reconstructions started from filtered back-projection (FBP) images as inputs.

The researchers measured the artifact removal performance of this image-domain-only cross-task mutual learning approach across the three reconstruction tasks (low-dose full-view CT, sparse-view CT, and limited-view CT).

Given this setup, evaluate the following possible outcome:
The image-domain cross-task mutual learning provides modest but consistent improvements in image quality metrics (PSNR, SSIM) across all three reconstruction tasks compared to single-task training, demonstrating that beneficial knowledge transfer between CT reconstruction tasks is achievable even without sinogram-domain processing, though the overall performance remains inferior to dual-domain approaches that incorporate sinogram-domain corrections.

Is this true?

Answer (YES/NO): NO